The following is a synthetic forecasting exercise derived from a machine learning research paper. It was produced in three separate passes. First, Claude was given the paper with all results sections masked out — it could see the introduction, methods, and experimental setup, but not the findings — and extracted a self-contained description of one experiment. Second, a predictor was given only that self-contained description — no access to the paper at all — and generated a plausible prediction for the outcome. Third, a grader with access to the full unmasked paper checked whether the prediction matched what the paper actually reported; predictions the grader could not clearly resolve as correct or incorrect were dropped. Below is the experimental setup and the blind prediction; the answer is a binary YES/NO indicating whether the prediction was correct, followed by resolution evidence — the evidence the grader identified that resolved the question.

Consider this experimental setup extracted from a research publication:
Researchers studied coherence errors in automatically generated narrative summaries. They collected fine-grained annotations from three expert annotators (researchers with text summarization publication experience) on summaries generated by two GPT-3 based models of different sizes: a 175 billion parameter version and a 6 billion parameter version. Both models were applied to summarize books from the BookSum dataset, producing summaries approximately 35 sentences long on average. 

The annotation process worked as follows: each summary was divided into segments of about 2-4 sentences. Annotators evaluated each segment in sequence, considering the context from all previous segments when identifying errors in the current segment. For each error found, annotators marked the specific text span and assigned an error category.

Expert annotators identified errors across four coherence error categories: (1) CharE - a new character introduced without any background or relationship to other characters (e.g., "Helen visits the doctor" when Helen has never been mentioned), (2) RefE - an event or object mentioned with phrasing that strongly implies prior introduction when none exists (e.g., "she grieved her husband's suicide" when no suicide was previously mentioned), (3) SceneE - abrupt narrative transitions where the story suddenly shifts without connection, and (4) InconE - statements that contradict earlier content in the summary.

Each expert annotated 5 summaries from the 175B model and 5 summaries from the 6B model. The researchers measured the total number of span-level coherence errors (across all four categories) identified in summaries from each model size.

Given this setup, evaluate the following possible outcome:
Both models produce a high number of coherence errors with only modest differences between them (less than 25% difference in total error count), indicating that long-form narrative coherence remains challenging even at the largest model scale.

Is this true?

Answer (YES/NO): YES